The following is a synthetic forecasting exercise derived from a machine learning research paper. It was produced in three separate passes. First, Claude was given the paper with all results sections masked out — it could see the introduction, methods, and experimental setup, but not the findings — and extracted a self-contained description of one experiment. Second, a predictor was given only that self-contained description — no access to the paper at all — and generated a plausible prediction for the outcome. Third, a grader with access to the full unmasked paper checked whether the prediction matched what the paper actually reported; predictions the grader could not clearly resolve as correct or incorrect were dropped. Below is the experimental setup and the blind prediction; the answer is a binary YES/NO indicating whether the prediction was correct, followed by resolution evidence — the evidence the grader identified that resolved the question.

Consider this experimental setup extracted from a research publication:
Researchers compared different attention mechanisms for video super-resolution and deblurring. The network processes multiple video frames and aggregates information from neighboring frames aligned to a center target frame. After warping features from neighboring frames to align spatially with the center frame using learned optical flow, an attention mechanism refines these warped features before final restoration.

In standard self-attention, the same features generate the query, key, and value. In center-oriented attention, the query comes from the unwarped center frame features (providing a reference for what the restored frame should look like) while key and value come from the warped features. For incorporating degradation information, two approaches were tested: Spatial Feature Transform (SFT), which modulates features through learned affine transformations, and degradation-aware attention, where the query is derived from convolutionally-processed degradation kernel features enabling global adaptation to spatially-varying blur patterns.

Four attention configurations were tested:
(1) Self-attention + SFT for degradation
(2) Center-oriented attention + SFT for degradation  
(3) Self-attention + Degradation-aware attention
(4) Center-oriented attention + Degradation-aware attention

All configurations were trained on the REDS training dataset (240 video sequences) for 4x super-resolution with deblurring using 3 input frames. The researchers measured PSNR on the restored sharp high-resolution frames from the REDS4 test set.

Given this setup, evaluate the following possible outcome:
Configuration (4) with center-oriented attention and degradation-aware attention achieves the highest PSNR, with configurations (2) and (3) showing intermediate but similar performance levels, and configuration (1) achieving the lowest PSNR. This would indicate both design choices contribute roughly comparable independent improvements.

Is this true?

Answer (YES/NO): NO